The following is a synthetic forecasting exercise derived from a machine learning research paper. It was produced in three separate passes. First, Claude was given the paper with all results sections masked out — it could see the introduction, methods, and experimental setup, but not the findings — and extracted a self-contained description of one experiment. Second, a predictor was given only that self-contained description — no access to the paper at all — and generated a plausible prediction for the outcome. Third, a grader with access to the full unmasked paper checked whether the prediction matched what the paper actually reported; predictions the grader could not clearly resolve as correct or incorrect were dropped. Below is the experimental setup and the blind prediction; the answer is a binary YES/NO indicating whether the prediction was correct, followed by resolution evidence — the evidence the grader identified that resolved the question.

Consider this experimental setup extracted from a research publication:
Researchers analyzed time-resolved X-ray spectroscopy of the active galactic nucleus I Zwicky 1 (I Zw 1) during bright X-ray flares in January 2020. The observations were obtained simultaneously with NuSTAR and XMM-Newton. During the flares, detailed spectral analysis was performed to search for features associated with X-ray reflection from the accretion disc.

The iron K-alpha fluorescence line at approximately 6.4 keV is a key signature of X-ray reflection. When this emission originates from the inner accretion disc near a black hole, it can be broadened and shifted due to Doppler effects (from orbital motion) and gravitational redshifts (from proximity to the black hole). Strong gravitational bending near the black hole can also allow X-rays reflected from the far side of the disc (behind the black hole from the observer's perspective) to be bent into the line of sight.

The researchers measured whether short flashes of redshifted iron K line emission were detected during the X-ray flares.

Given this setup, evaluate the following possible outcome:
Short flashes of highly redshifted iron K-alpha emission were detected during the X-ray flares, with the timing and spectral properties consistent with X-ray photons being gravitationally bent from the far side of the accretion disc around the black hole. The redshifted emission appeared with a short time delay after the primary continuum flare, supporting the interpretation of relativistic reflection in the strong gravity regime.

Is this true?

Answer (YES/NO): YES